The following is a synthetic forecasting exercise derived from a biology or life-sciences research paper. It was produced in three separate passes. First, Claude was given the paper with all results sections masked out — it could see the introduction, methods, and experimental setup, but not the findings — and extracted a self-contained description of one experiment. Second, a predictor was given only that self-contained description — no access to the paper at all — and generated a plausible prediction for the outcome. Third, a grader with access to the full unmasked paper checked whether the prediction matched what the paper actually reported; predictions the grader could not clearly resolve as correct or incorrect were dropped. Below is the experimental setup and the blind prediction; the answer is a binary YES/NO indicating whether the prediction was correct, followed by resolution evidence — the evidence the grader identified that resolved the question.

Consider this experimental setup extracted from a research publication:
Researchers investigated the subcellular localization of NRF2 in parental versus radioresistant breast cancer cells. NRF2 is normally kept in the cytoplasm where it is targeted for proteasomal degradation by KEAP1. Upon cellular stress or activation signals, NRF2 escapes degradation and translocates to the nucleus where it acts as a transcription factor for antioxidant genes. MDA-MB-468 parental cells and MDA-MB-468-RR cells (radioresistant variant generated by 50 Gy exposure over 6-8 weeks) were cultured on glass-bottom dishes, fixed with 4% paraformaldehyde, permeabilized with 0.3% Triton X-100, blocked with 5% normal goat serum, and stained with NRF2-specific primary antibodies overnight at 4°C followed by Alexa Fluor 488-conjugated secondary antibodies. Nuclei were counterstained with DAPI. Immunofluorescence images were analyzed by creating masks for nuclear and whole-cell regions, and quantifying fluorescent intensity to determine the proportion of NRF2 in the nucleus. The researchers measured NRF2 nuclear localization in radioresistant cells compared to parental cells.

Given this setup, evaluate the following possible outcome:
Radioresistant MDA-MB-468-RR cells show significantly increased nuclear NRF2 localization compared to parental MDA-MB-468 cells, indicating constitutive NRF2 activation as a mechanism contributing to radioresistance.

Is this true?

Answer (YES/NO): YES